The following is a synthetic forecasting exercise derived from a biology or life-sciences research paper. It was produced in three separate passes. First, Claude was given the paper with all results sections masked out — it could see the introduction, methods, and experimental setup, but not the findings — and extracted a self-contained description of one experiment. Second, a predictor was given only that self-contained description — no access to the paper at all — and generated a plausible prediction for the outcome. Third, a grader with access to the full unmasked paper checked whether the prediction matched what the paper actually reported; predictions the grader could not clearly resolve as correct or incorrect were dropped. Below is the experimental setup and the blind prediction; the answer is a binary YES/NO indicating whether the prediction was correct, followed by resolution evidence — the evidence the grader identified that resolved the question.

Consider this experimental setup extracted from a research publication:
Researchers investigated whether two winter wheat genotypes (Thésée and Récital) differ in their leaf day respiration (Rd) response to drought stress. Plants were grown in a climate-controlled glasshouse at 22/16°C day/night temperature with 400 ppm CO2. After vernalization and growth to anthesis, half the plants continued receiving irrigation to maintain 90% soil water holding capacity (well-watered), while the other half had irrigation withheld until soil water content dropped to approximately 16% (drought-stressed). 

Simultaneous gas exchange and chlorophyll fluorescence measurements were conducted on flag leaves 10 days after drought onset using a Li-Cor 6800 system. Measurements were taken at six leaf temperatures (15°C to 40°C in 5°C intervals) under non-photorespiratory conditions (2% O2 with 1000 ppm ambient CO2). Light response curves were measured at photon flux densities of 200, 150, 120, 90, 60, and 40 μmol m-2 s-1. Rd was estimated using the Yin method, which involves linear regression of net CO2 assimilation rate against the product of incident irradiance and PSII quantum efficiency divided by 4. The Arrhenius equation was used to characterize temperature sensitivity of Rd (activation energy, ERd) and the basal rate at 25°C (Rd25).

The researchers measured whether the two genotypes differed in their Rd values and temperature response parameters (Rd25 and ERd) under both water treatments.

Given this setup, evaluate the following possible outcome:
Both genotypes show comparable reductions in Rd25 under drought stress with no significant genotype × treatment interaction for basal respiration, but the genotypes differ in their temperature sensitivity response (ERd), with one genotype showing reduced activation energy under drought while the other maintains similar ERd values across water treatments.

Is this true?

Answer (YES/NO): NO